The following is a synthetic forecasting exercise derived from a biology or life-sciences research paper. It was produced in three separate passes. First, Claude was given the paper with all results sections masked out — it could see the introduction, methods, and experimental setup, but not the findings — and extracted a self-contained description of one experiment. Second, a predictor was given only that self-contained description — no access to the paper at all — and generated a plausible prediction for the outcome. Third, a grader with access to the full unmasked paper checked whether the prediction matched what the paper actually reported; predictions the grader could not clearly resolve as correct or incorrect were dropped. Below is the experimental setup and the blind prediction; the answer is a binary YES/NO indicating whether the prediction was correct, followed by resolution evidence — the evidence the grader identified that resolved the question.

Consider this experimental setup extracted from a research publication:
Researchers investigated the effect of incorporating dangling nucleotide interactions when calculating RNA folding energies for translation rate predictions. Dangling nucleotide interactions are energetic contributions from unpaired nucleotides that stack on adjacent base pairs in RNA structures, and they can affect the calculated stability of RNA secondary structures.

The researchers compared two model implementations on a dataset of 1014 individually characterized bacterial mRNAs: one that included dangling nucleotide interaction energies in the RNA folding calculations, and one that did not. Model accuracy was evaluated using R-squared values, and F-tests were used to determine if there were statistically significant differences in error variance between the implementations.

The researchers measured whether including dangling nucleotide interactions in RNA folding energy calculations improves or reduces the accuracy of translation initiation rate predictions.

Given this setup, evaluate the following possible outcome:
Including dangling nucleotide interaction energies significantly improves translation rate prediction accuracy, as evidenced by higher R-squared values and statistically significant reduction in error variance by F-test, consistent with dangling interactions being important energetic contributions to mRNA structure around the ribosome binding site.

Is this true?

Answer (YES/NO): NO